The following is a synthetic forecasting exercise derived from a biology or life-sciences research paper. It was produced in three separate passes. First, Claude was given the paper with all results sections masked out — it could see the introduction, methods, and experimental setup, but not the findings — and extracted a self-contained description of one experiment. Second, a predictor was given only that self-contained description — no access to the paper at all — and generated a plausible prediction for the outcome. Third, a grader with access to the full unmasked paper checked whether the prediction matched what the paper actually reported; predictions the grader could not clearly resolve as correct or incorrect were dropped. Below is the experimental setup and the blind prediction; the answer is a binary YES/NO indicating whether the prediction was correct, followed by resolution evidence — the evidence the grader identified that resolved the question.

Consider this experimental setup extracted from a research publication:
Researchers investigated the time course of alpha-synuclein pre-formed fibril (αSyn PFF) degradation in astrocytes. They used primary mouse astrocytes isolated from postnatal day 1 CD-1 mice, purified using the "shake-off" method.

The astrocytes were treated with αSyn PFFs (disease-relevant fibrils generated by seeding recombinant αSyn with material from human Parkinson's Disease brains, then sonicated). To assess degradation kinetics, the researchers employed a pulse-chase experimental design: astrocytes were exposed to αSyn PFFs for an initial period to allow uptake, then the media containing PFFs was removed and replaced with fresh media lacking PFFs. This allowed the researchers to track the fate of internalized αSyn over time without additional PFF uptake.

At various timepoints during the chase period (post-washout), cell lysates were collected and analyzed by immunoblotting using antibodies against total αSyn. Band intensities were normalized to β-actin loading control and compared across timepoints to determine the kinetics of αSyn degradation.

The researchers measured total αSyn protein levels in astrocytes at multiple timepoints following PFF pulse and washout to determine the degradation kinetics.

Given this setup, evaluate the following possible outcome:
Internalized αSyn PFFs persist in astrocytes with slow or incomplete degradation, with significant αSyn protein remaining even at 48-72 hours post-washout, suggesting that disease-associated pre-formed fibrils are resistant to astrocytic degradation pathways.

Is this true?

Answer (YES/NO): NO